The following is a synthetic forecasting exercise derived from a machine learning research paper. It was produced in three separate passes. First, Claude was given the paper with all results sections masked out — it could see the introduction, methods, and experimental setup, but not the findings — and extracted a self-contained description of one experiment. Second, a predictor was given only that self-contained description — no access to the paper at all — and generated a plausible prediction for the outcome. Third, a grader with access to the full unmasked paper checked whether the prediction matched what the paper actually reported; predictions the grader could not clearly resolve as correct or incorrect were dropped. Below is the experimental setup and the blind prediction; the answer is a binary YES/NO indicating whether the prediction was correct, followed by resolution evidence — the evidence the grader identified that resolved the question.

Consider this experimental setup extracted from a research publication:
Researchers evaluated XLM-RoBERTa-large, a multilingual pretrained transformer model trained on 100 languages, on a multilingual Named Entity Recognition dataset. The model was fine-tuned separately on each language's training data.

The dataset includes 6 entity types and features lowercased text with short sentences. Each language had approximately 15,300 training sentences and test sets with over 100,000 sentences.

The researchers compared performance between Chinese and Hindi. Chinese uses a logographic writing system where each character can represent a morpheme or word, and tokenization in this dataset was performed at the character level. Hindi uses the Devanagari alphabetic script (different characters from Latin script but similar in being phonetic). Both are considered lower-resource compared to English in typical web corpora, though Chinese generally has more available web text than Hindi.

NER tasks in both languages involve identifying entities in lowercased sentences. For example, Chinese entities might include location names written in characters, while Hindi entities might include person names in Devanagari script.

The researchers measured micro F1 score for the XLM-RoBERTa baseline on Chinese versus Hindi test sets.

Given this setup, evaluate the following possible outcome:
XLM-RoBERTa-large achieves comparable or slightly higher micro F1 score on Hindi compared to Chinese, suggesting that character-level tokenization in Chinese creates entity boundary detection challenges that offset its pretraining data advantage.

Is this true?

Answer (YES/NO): NO